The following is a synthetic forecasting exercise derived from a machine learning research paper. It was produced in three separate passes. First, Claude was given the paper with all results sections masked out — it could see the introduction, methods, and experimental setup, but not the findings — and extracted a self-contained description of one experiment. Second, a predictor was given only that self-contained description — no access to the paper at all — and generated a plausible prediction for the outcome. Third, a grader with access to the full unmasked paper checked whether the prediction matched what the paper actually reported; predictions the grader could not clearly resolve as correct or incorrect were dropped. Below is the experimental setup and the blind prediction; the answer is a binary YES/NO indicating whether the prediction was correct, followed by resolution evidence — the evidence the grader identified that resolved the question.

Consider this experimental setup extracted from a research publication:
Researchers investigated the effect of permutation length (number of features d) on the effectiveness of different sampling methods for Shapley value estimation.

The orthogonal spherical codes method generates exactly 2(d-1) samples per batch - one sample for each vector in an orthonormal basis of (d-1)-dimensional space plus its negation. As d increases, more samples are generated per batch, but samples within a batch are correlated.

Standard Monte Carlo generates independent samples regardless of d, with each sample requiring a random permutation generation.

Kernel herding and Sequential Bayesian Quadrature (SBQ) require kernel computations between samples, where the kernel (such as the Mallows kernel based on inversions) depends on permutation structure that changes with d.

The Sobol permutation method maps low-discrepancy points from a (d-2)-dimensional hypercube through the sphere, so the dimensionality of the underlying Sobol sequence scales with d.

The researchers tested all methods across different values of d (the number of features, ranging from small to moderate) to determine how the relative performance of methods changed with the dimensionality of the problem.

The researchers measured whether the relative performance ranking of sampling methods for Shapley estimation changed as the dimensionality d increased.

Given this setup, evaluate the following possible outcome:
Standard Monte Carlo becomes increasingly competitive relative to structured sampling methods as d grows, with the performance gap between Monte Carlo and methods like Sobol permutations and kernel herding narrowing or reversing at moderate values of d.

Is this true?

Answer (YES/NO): NO